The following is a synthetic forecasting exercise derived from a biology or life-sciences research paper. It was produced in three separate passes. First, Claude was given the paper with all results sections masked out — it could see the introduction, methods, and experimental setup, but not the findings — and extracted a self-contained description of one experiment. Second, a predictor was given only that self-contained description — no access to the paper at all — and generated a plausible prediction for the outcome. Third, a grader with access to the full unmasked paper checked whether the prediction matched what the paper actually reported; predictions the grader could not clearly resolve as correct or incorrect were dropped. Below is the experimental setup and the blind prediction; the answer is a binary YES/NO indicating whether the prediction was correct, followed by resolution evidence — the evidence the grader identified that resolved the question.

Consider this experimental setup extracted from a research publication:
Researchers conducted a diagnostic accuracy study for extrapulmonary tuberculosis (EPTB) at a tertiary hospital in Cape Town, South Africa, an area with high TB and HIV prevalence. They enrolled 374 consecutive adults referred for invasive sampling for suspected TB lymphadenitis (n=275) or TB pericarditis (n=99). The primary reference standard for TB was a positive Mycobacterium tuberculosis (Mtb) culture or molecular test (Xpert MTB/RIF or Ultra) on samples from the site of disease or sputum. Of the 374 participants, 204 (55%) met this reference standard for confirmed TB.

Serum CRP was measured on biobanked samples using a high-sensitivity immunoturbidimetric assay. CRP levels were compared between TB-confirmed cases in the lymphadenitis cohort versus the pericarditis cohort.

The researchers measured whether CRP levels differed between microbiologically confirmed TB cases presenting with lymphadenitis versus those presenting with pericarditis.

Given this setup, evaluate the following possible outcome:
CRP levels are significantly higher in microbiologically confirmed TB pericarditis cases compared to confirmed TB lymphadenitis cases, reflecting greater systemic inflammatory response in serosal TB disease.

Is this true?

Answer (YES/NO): YES